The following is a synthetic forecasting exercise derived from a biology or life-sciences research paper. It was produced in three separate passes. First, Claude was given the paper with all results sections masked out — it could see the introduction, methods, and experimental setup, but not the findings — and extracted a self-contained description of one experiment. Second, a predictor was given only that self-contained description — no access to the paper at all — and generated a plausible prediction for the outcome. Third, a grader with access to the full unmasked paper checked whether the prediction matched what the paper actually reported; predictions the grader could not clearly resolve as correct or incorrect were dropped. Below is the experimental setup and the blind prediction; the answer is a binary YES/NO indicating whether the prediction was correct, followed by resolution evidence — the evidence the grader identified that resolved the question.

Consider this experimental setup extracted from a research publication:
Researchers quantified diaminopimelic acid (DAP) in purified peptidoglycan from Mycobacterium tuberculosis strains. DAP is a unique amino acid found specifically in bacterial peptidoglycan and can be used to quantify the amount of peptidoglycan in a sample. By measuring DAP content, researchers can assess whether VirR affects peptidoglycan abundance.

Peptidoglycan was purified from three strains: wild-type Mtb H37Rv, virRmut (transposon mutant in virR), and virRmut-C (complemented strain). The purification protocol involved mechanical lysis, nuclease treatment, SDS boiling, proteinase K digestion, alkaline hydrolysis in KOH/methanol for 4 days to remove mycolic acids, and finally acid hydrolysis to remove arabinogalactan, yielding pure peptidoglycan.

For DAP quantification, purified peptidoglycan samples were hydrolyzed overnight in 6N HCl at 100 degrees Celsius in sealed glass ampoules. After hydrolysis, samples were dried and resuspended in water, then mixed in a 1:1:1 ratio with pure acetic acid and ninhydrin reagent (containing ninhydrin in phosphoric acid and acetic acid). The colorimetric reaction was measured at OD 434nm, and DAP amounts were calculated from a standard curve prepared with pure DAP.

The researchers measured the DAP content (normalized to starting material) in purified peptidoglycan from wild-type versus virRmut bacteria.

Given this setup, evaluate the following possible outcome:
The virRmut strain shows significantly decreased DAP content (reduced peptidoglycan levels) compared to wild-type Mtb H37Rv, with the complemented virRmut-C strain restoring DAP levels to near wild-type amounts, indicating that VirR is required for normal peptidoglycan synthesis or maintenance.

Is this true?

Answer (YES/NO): NO